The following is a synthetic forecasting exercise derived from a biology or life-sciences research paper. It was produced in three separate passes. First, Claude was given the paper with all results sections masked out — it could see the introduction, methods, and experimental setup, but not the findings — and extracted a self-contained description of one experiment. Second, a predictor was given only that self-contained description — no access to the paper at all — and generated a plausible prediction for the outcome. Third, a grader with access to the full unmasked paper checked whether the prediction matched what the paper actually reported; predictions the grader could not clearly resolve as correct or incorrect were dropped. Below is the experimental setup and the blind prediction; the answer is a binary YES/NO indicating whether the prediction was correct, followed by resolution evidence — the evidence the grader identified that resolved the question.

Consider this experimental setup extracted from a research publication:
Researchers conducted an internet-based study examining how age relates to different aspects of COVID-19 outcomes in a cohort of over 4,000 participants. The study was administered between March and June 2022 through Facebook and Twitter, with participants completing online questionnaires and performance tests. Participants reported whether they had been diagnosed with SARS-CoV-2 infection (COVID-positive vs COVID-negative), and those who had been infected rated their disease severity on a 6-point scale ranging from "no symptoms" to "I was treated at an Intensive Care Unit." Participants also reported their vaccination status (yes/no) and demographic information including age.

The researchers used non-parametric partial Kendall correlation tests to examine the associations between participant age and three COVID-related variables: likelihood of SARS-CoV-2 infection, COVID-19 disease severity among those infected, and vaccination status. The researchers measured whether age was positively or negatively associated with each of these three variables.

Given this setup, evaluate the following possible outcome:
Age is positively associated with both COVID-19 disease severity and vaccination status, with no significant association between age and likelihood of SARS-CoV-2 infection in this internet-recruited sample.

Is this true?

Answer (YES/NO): NO